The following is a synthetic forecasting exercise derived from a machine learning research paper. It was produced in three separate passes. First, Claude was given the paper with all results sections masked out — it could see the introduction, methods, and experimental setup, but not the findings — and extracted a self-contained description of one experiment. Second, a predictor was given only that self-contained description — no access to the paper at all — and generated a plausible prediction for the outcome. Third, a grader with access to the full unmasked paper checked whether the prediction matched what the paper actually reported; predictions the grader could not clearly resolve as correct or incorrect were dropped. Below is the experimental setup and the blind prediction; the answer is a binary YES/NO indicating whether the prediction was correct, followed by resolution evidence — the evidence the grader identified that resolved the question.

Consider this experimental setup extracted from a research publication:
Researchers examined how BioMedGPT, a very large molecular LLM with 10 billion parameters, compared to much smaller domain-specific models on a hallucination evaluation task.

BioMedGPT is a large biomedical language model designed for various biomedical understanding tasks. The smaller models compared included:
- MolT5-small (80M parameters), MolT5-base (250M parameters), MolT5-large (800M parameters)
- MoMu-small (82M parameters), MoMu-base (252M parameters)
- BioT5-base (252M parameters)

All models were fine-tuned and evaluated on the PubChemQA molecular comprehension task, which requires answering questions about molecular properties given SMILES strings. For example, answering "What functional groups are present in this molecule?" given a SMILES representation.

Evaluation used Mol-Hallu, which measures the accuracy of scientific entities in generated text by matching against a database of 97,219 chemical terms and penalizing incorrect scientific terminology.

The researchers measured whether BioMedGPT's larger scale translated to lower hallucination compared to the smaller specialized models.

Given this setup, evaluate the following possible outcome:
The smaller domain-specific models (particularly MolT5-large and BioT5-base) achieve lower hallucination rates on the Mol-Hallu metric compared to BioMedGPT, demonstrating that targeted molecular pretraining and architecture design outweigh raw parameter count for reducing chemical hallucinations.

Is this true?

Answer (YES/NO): YES